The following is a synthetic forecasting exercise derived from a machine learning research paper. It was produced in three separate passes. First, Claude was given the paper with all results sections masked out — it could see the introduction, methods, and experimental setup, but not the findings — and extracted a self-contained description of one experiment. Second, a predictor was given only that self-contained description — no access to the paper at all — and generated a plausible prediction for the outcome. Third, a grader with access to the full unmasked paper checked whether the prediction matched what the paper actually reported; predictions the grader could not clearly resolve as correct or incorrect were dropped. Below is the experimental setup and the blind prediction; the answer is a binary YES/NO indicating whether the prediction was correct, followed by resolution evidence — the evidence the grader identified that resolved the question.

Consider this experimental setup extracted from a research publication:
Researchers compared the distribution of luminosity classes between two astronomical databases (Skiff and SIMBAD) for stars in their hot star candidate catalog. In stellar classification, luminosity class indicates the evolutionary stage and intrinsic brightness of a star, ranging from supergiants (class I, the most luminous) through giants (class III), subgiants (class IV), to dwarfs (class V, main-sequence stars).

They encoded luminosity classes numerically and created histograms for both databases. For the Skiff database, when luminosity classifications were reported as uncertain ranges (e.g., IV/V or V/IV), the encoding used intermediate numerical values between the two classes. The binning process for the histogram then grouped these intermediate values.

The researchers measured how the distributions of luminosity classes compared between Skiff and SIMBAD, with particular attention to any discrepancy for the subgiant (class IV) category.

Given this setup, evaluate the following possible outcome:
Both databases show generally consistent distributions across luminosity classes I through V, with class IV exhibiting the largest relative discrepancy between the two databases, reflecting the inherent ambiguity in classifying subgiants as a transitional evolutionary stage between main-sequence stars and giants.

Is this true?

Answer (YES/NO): NO